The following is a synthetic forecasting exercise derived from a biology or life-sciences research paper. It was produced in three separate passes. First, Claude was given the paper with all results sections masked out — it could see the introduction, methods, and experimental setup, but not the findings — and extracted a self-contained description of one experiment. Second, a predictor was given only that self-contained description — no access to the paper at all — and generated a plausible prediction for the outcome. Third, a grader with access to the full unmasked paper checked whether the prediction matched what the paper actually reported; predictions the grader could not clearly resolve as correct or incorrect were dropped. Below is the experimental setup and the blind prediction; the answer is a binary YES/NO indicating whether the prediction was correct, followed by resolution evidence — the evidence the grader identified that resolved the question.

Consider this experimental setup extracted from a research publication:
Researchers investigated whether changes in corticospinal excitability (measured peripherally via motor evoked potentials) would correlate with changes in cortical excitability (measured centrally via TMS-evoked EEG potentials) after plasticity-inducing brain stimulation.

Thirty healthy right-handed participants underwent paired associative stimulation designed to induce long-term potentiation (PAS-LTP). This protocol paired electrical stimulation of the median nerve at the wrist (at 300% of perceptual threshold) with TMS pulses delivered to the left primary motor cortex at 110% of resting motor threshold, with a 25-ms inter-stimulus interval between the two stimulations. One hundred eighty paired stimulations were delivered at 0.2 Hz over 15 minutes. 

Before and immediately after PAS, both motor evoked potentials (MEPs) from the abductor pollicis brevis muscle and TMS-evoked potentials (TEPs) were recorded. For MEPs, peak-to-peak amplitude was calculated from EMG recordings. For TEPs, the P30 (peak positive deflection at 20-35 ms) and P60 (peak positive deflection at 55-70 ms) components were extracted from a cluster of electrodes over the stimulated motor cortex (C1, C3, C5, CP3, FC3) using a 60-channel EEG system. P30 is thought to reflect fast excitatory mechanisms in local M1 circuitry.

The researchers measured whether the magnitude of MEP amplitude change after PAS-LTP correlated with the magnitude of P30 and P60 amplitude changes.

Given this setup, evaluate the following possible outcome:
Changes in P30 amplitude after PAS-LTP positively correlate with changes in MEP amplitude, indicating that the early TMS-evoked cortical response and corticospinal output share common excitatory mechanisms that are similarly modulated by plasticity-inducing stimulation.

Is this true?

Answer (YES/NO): NO